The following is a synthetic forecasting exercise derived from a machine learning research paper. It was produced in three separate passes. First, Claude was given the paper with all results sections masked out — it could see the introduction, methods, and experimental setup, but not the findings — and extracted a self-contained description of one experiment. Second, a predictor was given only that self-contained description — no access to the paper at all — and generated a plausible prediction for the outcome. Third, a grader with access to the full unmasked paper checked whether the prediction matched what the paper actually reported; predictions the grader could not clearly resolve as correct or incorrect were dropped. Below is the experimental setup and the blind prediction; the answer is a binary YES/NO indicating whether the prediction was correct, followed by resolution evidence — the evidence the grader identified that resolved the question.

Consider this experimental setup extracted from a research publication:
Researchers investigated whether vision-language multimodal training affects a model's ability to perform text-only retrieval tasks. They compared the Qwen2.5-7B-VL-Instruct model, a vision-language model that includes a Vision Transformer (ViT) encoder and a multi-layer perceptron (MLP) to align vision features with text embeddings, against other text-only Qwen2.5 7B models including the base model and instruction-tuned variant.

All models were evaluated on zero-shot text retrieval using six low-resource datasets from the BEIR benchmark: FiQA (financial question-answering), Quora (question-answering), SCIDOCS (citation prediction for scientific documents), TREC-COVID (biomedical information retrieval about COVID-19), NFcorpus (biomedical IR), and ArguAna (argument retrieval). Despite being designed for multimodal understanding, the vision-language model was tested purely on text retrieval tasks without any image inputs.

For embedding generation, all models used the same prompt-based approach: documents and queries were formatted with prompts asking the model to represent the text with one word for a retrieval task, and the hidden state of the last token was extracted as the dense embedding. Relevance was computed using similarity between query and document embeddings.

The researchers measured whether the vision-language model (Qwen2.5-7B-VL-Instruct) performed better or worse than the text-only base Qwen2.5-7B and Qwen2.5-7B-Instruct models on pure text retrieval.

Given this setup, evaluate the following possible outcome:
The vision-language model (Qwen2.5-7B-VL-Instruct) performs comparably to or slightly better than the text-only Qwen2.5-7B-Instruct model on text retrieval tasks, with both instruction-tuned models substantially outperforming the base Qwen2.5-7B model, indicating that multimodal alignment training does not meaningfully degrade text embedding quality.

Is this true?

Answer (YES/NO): NO